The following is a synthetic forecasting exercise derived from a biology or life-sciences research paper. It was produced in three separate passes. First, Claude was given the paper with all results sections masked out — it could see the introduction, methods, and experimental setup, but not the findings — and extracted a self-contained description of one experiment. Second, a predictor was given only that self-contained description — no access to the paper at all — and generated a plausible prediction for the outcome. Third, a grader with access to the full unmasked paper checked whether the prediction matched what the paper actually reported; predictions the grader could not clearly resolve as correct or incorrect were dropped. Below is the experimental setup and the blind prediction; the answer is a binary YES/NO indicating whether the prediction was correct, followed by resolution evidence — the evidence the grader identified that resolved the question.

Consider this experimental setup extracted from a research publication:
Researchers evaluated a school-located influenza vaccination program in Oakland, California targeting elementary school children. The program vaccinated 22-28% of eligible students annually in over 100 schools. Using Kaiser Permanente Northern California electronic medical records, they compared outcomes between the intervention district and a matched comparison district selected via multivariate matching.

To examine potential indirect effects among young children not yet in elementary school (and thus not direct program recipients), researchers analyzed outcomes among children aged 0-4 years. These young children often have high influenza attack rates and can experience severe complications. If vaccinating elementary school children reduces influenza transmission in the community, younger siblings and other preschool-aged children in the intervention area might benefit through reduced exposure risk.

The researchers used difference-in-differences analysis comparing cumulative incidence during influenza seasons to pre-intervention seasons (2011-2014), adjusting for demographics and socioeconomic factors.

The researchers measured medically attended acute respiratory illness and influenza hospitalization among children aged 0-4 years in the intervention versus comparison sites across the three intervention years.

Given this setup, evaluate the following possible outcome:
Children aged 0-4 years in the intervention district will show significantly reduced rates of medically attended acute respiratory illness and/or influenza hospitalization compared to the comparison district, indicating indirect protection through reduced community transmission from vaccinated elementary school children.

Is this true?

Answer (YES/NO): NO